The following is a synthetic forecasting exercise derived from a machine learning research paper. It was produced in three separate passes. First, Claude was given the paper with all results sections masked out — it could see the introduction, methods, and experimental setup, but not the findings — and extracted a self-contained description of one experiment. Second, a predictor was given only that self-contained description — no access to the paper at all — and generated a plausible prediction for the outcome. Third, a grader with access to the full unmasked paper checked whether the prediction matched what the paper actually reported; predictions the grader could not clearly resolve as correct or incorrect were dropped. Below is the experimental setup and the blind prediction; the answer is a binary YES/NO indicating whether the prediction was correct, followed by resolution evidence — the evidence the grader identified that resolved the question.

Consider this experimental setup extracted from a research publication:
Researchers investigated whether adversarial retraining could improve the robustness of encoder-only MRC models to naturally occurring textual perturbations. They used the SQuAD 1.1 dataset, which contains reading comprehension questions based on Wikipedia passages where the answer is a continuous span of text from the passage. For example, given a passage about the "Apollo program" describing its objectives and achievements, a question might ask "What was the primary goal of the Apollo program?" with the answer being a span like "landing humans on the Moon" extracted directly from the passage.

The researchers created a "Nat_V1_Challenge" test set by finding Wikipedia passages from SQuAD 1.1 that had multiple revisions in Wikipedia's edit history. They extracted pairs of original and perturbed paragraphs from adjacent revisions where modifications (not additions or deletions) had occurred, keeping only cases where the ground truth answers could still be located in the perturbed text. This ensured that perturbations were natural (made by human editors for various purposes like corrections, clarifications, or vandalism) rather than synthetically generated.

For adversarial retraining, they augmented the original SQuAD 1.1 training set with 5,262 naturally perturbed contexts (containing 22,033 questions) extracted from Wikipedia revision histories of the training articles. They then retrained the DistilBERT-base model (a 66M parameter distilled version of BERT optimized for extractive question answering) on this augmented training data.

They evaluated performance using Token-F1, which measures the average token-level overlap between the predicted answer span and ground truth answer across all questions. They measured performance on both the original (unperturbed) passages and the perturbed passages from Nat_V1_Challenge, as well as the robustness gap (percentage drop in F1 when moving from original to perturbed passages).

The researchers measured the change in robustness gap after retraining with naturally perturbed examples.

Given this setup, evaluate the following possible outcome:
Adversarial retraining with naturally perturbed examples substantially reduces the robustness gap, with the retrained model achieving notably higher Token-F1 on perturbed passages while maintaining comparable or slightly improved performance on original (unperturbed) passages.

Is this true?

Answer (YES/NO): NO